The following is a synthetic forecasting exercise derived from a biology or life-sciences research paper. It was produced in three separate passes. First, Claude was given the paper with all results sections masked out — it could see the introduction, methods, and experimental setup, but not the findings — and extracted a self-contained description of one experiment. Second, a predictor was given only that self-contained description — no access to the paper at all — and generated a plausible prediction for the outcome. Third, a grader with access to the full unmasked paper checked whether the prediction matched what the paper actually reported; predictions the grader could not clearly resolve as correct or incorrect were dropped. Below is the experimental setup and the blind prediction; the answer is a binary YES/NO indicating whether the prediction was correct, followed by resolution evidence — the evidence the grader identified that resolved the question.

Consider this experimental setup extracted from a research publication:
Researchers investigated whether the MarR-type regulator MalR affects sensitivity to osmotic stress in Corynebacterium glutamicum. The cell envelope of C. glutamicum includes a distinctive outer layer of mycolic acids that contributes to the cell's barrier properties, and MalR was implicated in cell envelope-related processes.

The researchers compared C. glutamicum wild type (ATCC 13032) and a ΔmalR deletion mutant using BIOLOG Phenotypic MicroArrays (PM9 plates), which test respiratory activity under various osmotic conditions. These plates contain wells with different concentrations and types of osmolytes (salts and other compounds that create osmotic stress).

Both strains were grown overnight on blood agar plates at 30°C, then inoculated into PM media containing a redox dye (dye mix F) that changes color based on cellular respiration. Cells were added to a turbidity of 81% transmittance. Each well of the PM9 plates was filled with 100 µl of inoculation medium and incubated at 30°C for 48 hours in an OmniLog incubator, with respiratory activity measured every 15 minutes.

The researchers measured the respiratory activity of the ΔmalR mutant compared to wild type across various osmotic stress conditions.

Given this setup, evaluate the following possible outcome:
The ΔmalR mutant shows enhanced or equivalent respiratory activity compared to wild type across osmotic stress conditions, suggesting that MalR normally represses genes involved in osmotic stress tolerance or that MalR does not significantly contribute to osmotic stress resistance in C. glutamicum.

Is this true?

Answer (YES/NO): YES